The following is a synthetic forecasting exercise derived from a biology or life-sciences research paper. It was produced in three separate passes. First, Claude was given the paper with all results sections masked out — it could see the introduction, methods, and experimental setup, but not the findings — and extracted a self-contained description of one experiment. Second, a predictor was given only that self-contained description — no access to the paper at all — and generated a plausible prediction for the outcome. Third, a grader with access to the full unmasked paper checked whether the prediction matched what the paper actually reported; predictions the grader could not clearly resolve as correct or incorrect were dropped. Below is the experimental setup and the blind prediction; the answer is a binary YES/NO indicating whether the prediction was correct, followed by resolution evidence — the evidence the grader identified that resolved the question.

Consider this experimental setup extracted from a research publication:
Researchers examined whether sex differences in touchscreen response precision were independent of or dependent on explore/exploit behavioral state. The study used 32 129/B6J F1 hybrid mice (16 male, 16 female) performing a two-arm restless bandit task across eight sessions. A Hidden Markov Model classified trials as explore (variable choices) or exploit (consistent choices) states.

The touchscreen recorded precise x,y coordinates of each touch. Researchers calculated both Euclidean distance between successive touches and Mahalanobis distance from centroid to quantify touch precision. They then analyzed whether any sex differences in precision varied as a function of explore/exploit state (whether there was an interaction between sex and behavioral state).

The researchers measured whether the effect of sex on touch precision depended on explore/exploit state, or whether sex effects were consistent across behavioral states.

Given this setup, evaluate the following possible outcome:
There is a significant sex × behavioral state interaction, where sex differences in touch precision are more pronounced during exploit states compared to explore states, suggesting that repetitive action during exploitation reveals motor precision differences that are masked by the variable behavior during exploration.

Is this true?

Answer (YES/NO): NO